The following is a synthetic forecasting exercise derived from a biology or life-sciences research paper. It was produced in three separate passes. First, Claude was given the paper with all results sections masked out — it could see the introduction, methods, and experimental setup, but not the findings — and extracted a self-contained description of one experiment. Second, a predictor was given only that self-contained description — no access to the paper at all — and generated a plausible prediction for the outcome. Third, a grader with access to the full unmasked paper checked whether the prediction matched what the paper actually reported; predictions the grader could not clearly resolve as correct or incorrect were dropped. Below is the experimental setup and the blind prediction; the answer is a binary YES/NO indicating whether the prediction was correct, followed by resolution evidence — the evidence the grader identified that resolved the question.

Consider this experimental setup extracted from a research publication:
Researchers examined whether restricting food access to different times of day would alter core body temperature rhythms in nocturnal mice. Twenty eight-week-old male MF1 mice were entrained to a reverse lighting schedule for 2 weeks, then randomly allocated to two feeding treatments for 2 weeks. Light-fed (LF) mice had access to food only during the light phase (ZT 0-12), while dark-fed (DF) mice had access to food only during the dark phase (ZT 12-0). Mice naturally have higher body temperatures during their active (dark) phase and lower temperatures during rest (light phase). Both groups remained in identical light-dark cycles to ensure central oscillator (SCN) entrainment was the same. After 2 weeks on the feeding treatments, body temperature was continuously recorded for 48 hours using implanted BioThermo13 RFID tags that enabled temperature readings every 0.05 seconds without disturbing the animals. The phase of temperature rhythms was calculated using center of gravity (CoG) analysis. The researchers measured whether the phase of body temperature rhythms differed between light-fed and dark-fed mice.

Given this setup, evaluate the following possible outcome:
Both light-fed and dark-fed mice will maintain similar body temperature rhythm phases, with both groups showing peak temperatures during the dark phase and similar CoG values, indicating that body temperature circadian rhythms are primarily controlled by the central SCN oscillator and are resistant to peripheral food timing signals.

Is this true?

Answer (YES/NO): NO